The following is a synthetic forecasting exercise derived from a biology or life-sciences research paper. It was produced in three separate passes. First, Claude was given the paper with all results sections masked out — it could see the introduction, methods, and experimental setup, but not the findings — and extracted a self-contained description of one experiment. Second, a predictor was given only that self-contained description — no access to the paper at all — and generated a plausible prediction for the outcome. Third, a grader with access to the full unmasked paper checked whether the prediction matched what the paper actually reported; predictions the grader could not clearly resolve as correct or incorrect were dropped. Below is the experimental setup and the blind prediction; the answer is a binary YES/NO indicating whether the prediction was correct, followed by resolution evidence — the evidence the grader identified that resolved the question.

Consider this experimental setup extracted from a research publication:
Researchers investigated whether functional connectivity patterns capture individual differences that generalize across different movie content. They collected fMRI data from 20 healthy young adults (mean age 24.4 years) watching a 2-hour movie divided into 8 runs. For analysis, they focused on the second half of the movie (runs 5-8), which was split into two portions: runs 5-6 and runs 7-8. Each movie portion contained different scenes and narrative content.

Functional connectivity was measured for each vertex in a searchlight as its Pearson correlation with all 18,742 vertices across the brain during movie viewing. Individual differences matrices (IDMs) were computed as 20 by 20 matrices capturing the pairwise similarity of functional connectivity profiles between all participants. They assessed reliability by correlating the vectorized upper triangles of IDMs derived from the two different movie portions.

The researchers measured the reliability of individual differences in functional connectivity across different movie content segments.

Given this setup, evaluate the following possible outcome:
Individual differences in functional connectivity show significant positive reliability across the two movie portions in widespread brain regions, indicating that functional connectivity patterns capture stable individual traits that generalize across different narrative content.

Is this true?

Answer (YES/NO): YES